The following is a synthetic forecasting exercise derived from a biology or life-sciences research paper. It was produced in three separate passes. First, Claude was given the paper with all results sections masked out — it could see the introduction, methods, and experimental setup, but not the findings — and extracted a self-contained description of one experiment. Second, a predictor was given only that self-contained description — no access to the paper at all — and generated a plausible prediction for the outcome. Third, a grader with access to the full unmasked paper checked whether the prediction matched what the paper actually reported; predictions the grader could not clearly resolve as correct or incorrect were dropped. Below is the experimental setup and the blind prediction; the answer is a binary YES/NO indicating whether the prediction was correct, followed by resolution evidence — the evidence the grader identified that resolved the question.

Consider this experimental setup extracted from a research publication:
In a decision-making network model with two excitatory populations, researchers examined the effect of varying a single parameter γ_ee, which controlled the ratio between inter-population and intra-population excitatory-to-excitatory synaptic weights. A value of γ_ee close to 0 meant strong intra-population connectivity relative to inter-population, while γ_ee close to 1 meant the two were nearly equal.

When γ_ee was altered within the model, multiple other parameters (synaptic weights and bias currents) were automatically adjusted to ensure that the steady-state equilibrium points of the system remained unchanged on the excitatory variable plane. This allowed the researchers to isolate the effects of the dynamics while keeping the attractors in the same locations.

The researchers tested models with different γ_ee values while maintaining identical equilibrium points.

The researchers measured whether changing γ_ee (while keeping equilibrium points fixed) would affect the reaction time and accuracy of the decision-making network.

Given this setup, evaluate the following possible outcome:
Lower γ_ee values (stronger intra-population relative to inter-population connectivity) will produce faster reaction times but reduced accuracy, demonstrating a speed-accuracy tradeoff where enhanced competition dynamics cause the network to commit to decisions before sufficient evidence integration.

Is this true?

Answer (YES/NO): NO